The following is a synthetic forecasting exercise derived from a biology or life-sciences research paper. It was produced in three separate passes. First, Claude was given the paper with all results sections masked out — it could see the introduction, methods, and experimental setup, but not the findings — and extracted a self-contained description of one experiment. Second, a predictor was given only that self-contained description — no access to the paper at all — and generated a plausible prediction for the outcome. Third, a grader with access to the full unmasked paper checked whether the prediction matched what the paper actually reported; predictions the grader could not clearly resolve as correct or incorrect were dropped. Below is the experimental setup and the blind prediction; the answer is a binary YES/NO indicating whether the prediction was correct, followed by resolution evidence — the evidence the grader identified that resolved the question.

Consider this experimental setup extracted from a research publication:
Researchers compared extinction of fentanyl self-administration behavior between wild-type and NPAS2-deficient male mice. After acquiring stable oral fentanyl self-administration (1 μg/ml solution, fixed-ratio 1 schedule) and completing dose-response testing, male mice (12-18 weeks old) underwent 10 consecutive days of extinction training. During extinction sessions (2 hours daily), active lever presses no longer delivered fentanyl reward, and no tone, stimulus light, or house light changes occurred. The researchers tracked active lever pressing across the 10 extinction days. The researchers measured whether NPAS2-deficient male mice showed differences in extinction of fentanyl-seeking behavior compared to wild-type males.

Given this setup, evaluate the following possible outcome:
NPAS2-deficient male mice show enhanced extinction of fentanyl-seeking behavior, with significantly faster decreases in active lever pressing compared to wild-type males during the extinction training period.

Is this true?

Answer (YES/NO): NO